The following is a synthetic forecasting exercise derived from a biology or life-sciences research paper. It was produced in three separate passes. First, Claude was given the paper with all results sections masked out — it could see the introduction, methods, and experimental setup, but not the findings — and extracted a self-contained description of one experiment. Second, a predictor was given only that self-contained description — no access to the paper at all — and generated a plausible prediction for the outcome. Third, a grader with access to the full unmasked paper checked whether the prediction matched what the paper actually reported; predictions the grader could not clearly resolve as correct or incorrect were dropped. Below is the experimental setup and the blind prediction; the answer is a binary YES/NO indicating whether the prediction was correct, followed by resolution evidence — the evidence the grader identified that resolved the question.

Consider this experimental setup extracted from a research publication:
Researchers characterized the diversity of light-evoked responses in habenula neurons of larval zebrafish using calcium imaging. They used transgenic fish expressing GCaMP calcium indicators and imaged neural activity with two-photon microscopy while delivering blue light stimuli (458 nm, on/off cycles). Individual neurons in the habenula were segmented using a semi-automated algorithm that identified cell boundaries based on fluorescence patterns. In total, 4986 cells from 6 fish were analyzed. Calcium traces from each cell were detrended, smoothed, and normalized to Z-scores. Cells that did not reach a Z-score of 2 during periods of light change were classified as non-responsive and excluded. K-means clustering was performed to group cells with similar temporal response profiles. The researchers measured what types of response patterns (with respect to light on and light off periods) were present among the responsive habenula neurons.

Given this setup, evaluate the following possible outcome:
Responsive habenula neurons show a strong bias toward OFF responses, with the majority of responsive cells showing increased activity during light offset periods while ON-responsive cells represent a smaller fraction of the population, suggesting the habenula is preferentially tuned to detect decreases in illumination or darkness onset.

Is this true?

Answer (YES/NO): NO